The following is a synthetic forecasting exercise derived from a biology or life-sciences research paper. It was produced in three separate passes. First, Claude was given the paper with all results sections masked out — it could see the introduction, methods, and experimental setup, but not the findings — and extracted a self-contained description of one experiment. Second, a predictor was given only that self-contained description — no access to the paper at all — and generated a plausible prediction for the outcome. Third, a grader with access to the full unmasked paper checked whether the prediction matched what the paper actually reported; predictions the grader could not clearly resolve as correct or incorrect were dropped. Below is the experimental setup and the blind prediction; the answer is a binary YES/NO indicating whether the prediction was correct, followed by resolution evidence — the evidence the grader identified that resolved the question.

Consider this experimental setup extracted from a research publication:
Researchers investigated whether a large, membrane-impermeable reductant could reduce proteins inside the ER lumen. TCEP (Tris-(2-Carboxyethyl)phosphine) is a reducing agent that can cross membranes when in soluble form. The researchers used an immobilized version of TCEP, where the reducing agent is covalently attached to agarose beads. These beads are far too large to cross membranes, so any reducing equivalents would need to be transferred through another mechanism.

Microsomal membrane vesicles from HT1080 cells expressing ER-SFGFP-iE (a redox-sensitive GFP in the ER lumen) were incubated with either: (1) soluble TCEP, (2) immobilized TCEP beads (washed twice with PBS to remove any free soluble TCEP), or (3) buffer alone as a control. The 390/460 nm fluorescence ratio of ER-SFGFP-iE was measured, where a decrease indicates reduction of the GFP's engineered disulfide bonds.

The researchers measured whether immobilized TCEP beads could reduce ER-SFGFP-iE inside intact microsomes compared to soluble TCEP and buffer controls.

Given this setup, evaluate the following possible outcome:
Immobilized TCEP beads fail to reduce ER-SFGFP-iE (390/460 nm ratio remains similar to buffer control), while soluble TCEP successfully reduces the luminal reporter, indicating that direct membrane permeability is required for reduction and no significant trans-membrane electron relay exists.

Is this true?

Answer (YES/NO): NO